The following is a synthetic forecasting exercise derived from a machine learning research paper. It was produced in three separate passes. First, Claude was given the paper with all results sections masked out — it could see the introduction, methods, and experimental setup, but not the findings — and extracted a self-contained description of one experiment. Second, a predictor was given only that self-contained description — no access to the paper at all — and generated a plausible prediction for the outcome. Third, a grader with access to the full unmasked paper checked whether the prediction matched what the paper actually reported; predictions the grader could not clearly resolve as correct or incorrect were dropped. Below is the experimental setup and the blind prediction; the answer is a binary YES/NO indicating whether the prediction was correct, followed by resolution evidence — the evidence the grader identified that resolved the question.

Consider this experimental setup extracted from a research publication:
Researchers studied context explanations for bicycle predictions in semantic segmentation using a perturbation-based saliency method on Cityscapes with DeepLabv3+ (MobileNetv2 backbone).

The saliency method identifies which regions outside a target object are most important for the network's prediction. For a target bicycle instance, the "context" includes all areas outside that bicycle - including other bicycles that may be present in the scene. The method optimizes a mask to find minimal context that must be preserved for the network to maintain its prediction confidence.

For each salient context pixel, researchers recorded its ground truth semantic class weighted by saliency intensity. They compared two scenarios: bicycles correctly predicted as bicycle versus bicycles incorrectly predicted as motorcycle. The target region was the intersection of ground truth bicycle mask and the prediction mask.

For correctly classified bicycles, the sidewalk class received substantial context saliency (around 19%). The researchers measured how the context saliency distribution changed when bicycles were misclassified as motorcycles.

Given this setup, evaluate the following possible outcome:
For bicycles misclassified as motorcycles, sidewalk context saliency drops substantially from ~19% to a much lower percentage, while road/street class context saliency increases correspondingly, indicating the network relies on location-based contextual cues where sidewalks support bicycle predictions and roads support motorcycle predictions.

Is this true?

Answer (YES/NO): NO